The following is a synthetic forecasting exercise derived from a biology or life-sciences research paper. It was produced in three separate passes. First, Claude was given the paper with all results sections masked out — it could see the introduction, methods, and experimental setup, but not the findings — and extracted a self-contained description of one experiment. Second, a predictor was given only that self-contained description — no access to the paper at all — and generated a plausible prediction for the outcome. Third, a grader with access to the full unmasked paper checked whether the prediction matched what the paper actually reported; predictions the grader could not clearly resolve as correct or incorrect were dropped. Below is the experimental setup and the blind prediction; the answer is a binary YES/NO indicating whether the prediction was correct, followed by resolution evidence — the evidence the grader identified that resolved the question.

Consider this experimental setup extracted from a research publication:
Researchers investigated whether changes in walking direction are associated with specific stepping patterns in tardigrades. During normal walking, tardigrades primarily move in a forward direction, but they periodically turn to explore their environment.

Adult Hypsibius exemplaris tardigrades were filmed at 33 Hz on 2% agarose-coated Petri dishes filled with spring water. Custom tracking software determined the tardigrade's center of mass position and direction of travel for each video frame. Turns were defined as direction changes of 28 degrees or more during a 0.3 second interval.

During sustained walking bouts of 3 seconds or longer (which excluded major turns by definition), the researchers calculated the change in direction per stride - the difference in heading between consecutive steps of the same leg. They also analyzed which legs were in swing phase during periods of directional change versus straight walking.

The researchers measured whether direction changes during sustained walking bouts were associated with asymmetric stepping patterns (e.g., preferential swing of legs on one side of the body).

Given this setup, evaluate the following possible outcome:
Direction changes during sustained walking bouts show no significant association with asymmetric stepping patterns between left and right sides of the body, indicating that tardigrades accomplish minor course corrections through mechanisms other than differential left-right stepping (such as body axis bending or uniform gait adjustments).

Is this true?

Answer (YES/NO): NO